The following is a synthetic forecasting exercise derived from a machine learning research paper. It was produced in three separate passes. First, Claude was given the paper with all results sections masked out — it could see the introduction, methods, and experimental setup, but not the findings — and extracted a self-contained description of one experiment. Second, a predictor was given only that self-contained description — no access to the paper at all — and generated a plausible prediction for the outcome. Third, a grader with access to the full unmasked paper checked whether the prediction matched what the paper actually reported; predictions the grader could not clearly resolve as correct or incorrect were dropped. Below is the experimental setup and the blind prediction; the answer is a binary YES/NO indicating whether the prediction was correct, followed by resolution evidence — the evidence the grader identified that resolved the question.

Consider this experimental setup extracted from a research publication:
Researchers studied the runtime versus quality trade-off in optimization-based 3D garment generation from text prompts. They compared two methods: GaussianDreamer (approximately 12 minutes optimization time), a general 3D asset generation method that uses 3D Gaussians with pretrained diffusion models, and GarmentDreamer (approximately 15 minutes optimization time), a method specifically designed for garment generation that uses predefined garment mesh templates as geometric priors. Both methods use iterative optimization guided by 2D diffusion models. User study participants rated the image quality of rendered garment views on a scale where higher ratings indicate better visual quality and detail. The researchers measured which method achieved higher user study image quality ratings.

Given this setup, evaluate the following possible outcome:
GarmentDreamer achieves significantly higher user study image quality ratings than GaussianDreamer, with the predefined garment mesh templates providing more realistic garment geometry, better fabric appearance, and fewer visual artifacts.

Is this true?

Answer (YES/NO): NO